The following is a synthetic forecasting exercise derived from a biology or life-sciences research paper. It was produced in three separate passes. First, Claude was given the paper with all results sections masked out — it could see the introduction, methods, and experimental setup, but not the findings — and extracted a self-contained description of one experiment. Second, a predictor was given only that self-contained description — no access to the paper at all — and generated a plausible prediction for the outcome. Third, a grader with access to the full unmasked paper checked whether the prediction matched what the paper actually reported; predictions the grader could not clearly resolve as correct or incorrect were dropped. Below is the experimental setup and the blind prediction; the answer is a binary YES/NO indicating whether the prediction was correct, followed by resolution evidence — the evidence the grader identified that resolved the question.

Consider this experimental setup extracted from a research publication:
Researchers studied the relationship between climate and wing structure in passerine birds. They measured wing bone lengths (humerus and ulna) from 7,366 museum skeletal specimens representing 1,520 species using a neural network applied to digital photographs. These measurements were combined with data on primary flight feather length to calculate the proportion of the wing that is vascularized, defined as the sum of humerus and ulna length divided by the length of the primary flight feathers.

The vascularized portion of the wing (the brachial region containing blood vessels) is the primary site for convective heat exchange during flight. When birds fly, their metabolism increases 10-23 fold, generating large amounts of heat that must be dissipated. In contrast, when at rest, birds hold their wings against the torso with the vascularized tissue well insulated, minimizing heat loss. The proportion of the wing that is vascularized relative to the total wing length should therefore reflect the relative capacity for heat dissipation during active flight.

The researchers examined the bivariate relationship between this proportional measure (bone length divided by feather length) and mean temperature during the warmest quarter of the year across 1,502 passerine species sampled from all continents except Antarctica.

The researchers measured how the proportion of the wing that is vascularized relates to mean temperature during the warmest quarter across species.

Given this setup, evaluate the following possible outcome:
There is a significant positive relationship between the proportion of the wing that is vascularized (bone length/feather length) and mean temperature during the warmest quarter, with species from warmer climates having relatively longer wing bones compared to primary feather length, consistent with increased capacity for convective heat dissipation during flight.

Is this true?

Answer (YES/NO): YES